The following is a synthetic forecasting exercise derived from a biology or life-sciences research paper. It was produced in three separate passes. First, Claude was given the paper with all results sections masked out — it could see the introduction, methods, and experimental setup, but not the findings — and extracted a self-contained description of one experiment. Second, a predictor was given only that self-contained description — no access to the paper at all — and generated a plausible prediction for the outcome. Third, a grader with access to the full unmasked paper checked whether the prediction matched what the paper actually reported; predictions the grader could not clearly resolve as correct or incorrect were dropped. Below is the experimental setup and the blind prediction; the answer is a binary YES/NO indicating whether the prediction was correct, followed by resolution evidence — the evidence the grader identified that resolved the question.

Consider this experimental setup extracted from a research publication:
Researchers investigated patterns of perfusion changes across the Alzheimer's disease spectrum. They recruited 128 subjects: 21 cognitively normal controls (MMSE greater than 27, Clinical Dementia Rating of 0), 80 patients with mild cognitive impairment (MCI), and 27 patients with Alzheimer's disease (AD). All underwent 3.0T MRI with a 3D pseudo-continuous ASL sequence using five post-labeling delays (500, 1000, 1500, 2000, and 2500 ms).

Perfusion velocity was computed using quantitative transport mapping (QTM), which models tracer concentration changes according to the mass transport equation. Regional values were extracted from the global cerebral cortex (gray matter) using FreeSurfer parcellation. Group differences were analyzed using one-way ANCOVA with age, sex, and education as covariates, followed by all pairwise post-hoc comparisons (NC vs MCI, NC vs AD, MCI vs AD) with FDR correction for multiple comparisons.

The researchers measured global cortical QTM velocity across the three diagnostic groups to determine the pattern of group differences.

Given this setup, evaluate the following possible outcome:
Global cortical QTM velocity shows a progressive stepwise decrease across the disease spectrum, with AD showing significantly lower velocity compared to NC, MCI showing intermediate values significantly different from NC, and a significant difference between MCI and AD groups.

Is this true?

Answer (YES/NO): YES